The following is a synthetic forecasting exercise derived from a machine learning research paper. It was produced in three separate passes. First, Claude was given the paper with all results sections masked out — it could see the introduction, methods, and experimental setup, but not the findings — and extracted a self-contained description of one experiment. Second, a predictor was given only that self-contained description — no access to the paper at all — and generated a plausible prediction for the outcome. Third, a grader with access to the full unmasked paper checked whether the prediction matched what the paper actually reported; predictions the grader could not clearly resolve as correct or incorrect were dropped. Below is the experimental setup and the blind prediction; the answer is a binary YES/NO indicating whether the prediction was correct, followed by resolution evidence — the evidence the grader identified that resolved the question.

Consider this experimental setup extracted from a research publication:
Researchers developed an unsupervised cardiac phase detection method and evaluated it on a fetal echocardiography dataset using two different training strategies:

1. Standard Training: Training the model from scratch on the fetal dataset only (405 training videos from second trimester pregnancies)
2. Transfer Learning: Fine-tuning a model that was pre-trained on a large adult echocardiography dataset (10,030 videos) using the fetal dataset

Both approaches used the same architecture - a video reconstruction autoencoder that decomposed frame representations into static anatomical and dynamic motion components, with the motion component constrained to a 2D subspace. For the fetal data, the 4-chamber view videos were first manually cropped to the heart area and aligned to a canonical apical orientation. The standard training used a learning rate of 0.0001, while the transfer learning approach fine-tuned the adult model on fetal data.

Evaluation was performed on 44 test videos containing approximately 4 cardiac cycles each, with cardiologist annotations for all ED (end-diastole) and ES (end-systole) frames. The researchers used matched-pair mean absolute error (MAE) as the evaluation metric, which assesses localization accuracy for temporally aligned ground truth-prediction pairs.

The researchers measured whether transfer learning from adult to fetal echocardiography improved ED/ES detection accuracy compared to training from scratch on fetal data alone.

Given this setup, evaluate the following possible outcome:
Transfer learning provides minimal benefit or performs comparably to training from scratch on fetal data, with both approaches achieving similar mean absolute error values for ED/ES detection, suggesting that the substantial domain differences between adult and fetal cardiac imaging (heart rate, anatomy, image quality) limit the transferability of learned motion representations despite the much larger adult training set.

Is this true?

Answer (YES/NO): YES